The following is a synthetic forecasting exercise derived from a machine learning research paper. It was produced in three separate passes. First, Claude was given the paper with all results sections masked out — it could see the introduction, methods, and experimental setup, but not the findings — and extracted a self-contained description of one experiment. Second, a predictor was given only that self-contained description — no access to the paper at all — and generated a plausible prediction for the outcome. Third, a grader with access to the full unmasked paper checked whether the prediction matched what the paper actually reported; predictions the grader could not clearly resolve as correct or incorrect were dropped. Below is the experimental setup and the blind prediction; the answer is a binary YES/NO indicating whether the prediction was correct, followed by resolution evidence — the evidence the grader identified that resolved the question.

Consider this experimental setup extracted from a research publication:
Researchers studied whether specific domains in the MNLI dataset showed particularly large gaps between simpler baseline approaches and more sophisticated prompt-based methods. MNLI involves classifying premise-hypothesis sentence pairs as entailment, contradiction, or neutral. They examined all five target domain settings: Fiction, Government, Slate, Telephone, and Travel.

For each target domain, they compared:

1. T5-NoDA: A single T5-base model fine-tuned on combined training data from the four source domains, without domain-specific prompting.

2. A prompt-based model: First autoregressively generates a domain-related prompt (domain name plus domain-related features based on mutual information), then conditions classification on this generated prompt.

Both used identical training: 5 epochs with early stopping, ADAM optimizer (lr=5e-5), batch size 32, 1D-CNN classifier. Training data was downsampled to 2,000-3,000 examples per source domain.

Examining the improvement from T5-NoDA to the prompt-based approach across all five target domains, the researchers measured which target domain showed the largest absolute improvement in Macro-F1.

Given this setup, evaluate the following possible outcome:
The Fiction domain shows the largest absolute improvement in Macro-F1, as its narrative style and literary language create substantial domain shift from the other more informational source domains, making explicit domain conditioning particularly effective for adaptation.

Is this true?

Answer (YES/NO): NO